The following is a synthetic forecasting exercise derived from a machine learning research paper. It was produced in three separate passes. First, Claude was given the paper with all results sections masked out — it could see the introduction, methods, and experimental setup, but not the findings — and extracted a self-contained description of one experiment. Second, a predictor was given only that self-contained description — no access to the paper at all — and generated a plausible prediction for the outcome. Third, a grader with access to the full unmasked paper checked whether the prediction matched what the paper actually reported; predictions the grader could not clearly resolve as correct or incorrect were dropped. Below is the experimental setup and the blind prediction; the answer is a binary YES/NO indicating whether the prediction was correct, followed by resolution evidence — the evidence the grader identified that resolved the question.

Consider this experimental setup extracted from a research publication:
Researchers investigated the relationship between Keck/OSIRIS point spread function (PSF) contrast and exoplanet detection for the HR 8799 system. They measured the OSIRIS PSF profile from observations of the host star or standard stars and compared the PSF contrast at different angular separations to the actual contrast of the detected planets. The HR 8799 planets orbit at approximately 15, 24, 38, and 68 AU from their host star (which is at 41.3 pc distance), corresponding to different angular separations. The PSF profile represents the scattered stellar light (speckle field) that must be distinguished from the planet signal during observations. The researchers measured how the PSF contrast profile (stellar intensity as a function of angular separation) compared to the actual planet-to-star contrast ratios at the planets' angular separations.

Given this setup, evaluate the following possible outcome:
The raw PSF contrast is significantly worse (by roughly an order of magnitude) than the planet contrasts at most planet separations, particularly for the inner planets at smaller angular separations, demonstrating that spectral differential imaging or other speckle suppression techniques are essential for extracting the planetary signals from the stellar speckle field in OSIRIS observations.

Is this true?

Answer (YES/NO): YES